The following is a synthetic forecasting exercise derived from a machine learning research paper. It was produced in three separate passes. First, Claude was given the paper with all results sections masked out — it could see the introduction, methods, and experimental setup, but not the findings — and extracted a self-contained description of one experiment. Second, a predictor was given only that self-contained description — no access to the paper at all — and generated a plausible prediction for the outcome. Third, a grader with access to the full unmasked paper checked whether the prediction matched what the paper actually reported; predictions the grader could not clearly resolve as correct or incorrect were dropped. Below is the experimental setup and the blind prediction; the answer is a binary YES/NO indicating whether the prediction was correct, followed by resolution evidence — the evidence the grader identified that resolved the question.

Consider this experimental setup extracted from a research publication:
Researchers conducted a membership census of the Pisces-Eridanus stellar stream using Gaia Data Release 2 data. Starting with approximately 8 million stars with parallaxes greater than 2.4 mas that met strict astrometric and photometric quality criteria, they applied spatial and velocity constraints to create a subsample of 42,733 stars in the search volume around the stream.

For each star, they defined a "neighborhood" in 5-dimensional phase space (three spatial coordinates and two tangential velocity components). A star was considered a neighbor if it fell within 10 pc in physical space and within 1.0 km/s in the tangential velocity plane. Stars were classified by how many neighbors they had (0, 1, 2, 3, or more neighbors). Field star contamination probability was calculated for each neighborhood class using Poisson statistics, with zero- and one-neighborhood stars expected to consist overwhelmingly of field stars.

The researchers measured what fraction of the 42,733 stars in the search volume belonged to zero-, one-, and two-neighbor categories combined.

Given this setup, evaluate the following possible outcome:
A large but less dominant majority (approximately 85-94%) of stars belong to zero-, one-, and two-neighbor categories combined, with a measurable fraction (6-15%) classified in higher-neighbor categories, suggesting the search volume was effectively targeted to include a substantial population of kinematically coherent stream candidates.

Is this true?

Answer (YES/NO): NO